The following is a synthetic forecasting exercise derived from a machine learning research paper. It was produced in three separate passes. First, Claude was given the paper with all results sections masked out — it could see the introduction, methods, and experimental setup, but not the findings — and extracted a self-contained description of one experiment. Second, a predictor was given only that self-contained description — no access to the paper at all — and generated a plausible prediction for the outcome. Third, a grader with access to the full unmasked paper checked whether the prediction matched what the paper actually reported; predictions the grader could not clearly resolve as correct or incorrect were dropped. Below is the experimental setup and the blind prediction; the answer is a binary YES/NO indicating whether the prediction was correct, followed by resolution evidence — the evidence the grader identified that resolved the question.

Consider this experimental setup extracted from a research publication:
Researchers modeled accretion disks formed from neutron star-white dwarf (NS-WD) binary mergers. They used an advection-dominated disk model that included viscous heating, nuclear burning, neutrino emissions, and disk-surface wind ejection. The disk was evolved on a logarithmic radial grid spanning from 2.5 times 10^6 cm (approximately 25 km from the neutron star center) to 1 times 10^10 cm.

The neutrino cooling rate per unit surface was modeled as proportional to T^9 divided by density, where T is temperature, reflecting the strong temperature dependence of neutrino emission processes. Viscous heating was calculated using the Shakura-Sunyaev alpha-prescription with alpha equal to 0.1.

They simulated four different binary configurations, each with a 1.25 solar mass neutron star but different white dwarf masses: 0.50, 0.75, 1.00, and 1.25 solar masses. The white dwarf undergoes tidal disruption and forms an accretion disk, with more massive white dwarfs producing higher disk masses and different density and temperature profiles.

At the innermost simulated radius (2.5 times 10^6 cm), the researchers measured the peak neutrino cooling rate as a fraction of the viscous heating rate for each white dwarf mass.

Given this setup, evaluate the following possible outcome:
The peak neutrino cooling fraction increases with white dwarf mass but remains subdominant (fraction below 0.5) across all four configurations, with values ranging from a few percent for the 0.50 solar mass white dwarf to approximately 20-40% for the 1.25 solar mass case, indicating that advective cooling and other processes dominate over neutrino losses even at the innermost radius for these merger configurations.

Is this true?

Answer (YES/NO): NO